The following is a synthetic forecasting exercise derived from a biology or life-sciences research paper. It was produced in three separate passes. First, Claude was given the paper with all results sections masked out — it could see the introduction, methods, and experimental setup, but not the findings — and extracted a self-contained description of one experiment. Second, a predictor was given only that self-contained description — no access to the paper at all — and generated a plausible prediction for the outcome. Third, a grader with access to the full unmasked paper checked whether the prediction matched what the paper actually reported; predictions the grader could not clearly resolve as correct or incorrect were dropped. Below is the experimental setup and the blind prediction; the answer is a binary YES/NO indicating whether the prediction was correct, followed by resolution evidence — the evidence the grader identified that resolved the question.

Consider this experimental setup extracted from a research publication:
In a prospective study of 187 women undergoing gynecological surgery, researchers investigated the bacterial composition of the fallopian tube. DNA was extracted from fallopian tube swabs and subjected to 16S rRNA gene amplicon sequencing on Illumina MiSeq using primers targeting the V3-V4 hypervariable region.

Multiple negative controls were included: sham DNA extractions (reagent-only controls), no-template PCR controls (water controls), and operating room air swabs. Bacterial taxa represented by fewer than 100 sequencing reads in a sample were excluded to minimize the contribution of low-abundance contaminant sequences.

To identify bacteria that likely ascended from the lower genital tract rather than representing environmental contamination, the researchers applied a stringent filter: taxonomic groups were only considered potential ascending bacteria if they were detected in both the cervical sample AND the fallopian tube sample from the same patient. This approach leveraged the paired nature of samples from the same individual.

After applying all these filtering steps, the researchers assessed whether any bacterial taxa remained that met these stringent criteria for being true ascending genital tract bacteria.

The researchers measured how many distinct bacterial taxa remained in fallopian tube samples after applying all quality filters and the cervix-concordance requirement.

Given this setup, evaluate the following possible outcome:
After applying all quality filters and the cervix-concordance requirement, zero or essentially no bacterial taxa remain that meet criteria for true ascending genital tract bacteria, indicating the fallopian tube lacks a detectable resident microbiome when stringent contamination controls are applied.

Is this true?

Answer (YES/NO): NO